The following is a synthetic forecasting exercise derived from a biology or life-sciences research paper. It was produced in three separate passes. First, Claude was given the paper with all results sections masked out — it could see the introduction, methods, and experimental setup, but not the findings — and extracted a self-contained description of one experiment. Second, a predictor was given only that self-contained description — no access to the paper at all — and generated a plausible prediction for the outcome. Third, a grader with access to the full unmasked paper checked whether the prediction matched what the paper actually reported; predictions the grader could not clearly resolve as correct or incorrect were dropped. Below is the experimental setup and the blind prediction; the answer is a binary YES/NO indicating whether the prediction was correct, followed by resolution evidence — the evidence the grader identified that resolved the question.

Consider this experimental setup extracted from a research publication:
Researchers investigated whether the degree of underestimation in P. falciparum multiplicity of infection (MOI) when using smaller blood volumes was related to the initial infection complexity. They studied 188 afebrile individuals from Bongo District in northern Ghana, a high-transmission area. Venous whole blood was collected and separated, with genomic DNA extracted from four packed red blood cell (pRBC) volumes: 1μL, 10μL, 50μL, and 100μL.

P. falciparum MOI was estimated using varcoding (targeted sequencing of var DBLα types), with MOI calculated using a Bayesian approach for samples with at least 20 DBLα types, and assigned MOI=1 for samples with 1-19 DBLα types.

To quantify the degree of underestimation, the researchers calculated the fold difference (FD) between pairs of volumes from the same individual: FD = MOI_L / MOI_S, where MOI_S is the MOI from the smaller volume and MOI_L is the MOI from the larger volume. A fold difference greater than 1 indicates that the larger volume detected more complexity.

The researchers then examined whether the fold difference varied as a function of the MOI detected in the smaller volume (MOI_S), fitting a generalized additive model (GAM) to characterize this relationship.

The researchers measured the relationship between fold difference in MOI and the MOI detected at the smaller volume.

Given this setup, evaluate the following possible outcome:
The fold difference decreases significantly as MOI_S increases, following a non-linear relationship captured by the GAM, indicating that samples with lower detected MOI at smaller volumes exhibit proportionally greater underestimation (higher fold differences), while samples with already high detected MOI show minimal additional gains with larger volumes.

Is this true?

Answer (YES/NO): YES